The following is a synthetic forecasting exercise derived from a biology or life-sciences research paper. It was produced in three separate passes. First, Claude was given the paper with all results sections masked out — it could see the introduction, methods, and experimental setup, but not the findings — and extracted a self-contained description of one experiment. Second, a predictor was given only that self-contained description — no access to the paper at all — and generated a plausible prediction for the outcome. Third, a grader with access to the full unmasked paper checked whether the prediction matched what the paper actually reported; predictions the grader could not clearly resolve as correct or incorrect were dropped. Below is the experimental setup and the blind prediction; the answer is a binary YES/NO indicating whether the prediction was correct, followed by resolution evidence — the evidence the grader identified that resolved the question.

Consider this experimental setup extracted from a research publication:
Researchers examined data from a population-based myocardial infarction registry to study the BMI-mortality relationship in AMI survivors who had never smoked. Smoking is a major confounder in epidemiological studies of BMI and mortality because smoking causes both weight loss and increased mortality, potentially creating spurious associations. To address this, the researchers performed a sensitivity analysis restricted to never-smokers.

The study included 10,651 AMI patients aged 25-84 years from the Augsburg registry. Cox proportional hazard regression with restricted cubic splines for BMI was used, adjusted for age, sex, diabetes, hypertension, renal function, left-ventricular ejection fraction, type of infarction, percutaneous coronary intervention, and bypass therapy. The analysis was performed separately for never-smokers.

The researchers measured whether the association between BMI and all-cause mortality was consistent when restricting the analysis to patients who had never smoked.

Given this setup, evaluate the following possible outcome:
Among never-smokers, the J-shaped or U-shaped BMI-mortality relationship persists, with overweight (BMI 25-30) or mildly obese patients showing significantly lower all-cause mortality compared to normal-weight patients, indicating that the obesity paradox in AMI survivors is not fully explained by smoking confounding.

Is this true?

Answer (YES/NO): YES